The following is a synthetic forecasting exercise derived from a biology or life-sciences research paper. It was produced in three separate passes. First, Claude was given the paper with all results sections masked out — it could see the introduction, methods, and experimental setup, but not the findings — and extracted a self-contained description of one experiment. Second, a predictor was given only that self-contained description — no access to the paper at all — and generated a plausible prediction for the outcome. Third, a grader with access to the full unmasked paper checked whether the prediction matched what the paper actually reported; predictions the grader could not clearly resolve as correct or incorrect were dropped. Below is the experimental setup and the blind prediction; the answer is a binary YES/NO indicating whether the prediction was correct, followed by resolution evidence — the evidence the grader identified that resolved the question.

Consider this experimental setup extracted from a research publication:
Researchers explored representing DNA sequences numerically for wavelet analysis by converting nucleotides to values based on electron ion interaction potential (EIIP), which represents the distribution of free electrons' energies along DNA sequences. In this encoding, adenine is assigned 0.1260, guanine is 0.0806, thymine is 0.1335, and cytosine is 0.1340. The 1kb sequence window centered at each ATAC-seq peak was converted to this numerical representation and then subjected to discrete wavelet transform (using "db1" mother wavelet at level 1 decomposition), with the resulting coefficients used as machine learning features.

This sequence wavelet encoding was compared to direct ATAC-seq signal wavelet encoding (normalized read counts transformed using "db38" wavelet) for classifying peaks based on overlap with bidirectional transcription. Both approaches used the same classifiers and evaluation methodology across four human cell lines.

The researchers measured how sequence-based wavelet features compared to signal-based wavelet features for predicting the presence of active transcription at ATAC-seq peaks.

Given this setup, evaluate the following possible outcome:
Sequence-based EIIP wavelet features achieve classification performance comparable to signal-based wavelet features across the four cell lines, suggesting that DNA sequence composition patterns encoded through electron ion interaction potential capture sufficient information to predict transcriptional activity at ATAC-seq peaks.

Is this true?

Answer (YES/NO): NO